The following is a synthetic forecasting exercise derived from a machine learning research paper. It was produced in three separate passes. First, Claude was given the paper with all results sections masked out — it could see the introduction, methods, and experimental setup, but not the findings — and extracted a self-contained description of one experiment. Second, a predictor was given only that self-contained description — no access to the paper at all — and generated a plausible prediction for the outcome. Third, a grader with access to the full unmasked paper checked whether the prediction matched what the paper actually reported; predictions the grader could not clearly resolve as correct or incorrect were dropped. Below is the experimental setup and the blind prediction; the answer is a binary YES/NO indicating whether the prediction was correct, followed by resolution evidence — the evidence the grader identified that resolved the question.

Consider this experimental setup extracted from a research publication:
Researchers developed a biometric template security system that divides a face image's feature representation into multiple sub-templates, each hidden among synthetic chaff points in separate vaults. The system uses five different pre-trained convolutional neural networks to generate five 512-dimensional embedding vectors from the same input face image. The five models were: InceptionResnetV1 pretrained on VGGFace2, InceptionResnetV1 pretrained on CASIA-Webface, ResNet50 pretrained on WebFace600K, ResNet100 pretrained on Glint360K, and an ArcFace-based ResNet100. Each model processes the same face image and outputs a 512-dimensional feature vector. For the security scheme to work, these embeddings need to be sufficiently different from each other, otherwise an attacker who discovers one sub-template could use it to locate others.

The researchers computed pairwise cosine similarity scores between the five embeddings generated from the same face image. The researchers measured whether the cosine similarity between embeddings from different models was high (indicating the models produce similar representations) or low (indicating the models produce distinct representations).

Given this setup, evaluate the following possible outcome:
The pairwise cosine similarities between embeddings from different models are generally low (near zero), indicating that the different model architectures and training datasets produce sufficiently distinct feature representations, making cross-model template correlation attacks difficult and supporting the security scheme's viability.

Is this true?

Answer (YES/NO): YES